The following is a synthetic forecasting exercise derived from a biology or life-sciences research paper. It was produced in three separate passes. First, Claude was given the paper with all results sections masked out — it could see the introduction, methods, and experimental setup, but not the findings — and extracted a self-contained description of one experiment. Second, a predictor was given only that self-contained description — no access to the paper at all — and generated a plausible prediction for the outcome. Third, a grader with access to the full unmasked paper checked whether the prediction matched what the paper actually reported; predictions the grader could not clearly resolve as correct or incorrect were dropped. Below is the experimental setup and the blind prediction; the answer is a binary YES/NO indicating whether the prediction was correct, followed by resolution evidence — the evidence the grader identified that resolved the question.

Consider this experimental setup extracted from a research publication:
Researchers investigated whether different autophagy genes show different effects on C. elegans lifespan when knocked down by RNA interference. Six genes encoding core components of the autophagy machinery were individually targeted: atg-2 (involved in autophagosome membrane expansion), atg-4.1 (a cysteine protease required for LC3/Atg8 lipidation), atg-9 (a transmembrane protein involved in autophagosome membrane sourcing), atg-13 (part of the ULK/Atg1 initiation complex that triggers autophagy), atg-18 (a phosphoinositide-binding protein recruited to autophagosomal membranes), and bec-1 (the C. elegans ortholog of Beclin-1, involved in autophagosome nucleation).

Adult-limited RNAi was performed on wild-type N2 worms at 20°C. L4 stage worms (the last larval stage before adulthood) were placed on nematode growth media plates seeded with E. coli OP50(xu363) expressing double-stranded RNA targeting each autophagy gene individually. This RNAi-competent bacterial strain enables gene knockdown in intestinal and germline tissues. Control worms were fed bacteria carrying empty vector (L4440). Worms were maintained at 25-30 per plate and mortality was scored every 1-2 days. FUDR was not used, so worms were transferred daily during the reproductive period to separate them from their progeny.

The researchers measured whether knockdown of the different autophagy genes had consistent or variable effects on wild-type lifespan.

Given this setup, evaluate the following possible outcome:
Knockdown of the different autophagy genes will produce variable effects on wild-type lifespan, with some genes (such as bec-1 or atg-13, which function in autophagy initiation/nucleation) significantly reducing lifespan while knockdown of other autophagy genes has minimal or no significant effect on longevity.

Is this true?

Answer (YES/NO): NO